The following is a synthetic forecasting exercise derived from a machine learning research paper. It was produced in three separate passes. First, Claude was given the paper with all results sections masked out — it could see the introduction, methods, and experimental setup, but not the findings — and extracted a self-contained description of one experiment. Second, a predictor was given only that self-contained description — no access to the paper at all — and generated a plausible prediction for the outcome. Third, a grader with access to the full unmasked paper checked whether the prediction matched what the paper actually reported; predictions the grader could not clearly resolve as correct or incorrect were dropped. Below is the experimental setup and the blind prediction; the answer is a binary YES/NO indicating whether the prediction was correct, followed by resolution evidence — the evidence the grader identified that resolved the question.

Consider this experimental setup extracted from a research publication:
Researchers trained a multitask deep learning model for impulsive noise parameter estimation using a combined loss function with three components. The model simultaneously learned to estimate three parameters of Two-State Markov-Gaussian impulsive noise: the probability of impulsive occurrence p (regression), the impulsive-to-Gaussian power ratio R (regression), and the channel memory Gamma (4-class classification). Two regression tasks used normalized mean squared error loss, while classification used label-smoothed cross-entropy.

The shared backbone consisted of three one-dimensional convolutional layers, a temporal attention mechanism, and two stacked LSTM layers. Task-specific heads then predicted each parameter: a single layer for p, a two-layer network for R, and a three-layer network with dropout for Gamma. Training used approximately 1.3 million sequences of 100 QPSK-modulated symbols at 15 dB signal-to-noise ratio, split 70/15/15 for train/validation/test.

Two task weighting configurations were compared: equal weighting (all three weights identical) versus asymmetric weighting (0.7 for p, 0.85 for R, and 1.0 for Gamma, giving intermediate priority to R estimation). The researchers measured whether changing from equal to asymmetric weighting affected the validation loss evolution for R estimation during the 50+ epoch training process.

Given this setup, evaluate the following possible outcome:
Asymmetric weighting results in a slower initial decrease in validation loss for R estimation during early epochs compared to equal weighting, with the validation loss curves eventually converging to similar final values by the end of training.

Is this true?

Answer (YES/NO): NO